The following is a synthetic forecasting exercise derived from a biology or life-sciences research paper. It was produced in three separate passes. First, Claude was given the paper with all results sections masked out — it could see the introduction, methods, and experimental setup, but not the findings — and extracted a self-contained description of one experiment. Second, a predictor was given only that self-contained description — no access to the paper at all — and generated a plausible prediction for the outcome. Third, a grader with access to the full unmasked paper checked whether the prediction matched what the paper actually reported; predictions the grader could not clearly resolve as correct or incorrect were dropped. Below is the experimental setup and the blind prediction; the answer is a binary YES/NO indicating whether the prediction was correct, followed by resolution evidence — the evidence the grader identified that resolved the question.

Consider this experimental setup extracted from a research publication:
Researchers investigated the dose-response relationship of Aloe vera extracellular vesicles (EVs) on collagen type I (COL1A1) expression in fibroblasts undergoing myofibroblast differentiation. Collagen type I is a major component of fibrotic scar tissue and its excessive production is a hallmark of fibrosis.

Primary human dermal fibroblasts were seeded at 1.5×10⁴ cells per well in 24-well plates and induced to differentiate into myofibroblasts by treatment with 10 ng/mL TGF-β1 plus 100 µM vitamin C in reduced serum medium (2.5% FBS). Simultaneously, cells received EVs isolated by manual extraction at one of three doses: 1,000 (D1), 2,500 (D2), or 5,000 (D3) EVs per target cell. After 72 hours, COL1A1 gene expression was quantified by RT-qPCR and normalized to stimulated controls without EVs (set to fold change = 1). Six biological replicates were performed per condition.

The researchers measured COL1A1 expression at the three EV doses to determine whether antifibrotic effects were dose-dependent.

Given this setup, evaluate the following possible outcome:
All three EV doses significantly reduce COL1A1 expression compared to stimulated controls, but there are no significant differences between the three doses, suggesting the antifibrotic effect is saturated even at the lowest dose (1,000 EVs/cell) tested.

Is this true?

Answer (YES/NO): NO